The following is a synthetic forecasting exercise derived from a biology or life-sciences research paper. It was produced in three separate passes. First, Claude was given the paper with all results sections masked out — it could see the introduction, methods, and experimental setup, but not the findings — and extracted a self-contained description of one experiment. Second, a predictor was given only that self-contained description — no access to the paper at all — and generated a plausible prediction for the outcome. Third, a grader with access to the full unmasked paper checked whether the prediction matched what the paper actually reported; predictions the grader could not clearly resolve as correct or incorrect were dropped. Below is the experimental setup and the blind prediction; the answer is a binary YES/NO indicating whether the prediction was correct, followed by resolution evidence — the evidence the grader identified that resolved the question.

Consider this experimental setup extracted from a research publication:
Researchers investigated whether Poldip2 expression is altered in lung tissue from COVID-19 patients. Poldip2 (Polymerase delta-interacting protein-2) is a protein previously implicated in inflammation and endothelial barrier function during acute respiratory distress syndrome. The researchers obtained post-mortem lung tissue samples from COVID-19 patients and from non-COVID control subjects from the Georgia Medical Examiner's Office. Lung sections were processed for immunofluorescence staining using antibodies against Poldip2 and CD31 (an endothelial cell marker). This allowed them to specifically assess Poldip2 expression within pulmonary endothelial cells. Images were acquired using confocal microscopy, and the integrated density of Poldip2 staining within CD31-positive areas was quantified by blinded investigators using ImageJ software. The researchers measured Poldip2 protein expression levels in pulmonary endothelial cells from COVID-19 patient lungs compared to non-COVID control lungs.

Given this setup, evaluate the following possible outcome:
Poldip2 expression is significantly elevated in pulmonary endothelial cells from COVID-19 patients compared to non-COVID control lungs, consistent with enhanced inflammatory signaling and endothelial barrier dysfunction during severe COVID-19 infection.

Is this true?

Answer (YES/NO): YES